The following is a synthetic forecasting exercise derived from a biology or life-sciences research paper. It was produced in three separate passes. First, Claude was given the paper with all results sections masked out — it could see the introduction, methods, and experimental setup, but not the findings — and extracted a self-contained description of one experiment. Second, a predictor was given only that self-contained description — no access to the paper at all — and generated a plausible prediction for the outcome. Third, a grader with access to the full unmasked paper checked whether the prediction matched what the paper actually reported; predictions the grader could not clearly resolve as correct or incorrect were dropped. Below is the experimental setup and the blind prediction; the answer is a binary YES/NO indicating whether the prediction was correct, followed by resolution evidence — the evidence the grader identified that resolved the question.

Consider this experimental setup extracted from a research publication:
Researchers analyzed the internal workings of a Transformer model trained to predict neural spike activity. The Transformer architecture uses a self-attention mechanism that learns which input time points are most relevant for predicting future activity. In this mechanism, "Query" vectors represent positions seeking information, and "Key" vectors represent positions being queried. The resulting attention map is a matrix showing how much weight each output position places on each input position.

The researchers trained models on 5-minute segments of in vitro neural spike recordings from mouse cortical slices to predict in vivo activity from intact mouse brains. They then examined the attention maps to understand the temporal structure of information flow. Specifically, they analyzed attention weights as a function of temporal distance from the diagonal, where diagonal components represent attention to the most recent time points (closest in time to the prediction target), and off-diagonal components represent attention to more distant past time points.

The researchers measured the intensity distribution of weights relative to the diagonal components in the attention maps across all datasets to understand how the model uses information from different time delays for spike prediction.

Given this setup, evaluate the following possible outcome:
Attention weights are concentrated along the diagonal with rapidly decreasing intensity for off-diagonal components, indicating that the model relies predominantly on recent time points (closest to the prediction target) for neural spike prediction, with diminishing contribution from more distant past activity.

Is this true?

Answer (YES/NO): YES